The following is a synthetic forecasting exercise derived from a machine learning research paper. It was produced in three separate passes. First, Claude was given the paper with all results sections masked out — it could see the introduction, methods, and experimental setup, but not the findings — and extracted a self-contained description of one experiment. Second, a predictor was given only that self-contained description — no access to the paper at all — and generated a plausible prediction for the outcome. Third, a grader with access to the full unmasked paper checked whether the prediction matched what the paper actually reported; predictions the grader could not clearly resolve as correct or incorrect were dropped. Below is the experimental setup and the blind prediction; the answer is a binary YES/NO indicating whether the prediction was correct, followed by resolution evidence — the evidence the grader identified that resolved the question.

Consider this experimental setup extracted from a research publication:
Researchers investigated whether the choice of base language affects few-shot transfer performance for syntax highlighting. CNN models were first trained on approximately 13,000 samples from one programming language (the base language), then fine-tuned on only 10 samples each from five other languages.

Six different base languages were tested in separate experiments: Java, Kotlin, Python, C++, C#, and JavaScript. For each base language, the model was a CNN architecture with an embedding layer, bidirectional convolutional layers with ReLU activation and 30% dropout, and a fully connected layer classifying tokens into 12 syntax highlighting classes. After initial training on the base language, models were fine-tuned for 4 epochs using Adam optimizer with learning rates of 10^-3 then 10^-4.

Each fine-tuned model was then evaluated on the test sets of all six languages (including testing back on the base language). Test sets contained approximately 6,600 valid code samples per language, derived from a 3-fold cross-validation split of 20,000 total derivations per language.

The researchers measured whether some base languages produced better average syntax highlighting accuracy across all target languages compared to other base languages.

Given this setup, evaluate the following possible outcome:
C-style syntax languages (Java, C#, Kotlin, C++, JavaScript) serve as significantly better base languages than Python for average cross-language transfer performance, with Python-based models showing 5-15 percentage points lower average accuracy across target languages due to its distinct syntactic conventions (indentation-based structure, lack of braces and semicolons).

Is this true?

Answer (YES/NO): NO